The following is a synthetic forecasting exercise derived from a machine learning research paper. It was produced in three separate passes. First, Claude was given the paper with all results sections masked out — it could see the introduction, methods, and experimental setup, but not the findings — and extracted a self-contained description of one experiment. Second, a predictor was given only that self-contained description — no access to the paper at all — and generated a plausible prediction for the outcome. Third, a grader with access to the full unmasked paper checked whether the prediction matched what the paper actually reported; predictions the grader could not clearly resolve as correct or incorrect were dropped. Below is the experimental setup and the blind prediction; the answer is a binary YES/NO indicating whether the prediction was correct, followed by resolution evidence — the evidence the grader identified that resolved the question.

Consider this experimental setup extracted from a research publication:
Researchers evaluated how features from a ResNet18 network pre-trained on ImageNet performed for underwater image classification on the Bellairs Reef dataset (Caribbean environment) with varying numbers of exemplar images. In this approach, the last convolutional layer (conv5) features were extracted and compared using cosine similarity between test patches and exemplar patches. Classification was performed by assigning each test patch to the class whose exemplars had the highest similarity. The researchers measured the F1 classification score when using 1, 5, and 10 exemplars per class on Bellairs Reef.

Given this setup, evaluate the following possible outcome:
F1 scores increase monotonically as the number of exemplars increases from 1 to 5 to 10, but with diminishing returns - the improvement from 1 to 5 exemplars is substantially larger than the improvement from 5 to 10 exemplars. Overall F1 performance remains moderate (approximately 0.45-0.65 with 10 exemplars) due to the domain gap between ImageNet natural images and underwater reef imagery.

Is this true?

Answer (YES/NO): NO